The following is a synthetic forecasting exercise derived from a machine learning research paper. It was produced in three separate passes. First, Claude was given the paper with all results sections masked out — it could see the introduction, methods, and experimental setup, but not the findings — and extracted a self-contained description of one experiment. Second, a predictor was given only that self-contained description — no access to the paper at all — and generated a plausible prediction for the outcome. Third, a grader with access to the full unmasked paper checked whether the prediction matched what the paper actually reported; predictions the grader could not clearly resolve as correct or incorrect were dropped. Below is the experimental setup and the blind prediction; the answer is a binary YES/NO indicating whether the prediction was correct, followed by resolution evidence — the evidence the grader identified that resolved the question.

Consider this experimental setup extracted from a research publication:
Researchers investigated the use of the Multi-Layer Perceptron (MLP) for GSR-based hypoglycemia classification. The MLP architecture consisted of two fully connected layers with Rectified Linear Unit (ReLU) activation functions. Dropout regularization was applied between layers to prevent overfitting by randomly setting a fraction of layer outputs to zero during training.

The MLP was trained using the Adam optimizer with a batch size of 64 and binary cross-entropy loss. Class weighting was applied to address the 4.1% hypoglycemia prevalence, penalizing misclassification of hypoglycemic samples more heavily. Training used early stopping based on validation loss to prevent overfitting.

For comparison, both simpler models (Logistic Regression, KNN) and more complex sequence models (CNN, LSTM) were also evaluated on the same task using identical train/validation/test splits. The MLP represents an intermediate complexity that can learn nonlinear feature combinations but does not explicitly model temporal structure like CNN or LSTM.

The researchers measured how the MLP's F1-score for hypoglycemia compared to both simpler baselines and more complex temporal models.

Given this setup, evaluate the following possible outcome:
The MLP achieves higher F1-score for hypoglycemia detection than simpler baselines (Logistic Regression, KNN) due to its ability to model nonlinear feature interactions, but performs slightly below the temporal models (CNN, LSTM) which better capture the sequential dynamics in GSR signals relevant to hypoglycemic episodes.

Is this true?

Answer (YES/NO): NO